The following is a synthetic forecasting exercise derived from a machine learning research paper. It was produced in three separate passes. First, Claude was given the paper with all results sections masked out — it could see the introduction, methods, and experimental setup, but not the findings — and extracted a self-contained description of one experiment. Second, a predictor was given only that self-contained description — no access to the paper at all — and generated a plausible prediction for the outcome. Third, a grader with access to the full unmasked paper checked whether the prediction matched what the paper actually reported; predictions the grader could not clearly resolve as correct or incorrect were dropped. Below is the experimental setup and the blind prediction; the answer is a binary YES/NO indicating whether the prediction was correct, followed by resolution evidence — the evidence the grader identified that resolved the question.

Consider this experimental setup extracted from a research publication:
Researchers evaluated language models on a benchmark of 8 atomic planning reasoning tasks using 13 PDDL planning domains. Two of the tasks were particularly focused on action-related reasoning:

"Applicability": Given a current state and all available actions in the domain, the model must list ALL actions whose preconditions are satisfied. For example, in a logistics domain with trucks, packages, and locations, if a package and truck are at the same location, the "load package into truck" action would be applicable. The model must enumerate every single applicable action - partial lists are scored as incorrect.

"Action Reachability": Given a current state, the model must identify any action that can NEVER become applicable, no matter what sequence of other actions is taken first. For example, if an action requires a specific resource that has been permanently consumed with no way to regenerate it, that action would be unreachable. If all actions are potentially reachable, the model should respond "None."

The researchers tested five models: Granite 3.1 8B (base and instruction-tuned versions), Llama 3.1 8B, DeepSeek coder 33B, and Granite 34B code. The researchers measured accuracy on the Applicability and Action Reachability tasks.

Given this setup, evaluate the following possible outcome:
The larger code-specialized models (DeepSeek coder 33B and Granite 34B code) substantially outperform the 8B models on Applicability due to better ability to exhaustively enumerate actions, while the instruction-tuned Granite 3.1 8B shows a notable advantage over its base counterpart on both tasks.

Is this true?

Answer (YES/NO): NO